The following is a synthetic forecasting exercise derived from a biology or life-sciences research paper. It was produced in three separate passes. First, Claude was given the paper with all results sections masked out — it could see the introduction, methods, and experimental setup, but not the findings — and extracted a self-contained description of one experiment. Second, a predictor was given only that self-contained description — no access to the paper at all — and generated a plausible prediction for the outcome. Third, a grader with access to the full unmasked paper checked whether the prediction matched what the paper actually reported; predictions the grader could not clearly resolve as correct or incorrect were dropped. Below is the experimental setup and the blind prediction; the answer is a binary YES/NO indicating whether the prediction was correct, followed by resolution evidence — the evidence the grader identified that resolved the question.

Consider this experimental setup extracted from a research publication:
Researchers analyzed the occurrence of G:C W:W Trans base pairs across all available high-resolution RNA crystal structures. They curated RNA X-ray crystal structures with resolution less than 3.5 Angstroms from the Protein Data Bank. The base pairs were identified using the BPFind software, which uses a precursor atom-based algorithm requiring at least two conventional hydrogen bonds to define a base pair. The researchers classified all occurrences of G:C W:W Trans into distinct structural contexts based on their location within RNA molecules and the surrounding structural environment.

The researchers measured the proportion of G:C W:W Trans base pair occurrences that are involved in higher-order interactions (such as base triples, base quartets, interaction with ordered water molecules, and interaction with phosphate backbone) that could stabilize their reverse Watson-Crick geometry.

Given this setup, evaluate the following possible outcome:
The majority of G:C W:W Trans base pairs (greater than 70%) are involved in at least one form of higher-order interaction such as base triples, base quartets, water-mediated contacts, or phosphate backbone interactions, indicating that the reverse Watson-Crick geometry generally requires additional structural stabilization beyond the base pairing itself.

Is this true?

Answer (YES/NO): NO